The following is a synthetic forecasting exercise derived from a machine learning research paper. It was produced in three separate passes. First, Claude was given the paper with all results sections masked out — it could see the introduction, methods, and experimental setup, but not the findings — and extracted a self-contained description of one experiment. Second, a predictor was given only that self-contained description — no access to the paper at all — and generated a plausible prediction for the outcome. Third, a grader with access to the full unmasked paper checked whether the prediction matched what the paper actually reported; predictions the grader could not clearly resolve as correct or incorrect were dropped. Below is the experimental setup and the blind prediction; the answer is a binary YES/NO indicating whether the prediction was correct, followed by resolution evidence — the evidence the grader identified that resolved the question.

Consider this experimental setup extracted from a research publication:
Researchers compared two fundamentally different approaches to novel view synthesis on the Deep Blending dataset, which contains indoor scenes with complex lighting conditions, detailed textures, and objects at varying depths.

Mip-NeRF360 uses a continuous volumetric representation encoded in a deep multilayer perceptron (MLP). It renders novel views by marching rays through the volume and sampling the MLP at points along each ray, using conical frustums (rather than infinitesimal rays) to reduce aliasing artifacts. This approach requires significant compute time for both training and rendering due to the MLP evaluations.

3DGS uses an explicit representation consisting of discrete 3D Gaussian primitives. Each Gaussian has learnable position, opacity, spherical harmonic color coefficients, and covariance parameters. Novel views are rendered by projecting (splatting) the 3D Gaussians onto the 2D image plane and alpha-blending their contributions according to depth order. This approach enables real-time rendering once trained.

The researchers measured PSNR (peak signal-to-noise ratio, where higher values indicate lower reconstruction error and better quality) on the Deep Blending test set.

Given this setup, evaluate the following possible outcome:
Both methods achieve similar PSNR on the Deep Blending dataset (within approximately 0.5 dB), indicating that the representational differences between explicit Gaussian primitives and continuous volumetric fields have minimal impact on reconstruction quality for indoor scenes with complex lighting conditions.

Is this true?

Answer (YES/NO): YES